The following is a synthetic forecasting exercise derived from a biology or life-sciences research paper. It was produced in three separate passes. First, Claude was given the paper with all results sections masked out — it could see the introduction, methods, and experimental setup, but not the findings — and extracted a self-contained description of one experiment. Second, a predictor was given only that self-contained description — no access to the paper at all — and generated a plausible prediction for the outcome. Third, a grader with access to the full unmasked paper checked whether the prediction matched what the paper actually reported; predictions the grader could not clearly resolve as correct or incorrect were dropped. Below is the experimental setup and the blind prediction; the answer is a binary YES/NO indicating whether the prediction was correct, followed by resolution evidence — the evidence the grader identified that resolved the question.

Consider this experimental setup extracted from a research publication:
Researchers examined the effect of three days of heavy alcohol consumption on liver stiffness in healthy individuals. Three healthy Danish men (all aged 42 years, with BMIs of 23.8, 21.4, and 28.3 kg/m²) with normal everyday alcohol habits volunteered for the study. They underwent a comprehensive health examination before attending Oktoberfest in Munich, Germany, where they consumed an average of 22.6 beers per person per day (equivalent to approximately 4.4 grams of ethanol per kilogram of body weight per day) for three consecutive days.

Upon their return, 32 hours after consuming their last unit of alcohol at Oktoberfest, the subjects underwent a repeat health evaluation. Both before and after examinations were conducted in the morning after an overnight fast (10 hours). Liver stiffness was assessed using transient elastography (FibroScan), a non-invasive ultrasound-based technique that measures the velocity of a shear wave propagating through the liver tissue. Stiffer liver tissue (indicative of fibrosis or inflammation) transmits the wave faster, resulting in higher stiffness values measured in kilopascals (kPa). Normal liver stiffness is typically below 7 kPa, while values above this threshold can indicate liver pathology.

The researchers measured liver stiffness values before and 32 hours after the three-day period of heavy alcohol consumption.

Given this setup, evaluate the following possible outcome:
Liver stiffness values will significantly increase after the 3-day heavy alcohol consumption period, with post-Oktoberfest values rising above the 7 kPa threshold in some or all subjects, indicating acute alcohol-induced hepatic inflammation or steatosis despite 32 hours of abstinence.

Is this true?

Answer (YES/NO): NO